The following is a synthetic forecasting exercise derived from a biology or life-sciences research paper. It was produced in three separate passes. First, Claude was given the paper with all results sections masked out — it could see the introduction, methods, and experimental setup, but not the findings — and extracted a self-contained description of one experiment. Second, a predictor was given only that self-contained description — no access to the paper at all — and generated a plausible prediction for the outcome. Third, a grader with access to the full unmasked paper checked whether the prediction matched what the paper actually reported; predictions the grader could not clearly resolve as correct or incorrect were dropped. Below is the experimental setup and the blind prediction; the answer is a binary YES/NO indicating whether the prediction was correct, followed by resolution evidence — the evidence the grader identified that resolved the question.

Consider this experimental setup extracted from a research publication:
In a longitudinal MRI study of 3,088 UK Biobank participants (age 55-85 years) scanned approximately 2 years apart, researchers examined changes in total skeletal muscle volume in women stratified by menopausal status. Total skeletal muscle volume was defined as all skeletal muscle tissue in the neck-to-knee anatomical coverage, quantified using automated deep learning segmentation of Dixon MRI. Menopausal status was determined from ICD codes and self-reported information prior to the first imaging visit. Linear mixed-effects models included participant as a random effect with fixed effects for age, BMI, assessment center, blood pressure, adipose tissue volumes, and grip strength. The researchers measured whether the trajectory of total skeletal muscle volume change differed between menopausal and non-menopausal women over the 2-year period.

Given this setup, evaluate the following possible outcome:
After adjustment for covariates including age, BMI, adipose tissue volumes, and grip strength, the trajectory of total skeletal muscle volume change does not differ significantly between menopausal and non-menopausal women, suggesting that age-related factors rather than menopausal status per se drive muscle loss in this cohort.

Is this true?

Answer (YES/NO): YES